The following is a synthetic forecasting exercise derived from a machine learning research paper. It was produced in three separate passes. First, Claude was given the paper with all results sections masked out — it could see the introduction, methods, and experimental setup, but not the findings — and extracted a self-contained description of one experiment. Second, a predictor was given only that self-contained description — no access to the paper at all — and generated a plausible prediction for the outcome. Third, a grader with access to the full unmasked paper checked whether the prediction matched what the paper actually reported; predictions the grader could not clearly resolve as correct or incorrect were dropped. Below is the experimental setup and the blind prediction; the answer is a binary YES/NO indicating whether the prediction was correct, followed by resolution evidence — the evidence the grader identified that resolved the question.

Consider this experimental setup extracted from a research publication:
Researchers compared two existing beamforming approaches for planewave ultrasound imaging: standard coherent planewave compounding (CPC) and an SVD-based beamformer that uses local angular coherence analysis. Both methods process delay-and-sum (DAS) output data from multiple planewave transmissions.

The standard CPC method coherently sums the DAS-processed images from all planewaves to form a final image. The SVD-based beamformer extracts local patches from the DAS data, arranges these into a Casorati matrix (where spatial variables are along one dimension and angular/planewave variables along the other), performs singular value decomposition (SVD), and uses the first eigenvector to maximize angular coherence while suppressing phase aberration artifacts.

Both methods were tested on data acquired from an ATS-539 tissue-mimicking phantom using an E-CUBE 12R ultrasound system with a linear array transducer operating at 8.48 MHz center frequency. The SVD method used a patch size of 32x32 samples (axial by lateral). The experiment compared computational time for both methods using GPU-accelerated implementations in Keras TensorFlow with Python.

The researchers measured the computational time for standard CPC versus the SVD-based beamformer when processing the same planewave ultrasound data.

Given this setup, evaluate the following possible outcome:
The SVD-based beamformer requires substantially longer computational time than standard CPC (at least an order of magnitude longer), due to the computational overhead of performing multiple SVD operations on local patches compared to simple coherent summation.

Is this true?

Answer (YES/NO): YES